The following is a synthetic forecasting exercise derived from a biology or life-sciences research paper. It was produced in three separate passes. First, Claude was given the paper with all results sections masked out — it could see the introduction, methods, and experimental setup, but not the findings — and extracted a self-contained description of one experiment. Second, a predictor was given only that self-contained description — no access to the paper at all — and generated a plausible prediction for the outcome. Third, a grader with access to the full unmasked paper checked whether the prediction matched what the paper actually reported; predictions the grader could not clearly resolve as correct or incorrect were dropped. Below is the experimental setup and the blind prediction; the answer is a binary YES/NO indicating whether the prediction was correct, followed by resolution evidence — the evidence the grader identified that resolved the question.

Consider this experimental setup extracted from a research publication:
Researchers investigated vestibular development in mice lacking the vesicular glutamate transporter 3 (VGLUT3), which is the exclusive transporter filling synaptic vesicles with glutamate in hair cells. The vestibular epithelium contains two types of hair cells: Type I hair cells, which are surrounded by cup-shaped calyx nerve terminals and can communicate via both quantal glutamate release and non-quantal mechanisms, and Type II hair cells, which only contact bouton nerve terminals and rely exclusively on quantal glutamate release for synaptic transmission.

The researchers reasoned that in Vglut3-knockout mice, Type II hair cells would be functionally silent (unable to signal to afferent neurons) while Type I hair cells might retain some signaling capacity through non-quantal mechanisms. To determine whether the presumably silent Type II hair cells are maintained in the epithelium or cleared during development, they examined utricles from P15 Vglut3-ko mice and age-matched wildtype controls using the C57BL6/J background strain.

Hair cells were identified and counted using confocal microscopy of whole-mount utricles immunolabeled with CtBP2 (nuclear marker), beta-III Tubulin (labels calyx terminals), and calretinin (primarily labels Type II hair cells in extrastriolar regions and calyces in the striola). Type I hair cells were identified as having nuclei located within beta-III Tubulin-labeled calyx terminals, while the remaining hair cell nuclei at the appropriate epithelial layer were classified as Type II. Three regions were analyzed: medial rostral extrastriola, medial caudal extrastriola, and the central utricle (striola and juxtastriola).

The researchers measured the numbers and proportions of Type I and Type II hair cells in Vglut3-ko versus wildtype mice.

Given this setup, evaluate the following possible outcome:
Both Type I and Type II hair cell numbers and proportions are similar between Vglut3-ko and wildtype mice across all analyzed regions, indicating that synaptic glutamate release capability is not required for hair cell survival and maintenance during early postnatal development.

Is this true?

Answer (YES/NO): YES